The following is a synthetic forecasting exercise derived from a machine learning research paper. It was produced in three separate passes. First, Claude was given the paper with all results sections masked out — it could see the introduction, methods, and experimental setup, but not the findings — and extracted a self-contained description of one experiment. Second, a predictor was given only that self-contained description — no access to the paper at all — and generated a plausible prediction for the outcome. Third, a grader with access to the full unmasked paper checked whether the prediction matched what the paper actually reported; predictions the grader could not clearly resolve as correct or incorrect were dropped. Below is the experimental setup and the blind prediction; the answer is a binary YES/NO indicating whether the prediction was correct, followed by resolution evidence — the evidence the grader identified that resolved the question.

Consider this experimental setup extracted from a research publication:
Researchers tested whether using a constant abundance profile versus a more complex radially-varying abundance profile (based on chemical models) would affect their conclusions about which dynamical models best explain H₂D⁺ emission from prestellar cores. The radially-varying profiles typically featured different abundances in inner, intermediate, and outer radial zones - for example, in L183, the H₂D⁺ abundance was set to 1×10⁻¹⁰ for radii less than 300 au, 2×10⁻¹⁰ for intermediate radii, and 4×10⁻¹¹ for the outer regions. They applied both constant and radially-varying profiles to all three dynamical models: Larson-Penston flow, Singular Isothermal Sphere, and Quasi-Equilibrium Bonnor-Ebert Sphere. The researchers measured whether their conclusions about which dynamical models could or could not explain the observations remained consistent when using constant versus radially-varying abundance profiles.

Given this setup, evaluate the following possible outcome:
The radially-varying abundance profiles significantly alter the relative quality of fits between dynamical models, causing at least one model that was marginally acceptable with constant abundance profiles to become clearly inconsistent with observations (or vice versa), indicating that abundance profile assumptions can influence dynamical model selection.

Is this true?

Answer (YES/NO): NO